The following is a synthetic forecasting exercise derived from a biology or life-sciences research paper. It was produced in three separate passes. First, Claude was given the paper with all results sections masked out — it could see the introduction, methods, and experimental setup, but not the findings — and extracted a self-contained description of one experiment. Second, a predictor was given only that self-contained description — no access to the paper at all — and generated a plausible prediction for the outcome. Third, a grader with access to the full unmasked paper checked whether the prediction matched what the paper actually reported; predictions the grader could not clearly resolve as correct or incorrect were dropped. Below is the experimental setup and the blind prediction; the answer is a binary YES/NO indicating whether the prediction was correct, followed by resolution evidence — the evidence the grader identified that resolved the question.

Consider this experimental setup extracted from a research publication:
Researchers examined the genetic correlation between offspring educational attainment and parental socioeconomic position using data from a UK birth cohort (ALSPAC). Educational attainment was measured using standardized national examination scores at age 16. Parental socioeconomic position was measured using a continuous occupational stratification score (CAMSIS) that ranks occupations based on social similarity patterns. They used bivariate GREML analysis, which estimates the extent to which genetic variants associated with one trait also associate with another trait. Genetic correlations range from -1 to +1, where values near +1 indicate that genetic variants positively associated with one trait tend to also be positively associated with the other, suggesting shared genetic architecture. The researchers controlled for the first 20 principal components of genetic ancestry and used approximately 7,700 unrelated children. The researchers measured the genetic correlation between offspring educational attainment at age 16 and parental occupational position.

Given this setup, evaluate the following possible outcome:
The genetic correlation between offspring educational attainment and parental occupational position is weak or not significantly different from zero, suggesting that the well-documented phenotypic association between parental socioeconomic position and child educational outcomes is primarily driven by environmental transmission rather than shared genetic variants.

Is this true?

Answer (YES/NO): NO